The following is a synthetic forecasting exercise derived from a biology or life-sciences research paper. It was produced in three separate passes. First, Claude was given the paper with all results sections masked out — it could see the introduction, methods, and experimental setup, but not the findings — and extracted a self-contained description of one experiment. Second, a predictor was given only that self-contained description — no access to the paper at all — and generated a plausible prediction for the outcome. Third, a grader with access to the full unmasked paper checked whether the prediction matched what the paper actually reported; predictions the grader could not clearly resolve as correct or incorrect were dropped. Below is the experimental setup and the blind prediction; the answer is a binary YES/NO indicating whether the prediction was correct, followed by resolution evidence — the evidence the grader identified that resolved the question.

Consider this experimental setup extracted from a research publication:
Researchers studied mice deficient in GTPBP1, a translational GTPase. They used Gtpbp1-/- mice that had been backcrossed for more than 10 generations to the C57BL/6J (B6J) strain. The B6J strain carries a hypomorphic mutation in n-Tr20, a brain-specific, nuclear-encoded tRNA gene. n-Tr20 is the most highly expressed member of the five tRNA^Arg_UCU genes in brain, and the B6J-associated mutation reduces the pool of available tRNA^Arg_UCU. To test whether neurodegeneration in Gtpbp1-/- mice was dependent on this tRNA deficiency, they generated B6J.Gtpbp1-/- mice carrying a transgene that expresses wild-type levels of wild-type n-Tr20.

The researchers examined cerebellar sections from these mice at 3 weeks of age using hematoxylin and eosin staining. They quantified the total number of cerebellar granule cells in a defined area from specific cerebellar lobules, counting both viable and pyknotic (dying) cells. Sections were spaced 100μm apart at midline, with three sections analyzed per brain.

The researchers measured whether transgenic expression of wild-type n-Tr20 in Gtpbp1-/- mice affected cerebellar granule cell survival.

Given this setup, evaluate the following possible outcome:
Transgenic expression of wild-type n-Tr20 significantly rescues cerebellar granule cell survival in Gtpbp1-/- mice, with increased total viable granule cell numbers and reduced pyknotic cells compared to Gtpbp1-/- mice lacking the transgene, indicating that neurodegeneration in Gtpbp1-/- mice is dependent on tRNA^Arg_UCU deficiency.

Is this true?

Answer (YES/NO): YES